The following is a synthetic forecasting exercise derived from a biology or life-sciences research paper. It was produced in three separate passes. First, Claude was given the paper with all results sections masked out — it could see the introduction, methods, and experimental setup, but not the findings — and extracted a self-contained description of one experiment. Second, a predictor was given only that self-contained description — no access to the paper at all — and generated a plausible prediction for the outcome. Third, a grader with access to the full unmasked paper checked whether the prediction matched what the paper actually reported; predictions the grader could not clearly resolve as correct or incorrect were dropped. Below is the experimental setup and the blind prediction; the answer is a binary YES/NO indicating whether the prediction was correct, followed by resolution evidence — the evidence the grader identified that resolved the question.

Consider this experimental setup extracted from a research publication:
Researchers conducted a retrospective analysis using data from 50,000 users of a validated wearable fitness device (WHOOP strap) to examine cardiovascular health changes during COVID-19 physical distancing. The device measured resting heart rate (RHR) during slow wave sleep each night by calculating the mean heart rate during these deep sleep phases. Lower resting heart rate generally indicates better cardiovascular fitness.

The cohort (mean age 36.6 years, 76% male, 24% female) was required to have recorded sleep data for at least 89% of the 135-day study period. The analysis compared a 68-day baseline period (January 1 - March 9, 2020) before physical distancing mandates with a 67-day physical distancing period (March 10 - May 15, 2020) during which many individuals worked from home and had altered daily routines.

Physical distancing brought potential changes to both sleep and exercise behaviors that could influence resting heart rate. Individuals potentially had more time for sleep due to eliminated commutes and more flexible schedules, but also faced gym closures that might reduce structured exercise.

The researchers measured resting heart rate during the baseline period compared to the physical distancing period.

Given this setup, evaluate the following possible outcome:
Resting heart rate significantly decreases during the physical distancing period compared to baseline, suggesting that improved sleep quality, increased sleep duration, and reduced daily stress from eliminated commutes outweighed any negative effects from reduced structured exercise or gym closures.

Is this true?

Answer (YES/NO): YES